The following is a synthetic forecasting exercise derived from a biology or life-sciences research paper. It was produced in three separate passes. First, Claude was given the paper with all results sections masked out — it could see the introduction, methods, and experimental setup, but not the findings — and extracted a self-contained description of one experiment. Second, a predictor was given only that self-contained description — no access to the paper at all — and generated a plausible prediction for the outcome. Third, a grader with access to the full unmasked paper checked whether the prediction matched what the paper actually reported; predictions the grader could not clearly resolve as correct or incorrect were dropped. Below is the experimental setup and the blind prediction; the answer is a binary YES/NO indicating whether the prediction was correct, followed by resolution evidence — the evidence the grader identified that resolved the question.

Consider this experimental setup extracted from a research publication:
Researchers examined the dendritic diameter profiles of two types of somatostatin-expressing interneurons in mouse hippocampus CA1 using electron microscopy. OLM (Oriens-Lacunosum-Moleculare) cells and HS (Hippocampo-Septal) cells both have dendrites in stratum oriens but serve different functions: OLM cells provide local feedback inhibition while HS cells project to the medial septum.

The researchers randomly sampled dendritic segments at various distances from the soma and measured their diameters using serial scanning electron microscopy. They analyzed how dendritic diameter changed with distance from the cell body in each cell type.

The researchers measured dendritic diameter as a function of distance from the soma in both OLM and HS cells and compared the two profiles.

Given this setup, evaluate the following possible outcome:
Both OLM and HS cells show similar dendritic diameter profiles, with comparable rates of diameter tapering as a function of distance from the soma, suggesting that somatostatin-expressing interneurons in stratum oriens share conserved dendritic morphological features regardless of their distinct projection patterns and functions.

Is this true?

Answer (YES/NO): NO